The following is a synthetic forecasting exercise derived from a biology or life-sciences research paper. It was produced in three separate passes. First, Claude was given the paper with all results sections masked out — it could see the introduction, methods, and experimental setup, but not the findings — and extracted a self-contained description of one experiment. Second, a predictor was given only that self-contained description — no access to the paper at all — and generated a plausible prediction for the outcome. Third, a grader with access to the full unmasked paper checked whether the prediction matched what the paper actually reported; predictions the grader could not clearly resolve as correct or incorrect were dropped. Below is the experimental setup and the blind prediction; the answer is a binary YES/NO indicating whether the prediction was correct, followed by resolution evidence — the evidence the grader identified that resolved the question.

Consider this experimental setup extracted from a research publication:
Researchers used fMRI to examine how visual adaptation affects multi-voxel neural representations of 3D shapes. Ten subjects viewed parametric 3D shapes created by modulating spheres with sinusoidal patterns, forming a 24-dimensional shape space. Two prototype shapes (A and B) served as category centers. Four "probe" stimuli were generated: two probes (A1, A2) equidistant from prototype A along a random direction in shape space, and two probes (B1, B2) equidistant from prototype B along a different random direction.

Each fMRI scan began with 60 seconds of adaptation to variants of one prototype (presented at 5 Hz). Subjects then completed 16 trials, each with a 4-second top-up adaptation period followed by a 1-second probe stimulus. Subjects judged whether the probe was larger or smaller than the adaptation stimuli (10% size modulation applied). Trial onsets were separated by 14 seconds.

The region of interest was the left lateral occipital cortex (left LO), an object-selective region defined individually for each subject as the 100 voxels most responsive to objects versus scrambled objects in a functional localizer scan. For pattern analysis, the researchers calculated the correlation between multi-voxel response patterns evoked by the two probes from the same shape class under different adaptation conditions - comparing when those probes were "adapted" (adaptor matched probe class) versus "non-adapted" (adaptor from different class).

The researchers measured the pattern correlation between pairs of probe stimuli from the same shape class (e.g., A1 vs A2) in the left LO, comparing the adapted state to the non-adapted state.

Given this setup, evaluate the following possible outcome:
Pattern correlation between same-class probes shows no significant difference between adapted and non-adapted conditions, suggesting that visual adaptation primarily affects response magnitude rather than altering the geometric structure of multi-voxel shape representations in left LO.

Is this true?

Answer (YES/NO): NO